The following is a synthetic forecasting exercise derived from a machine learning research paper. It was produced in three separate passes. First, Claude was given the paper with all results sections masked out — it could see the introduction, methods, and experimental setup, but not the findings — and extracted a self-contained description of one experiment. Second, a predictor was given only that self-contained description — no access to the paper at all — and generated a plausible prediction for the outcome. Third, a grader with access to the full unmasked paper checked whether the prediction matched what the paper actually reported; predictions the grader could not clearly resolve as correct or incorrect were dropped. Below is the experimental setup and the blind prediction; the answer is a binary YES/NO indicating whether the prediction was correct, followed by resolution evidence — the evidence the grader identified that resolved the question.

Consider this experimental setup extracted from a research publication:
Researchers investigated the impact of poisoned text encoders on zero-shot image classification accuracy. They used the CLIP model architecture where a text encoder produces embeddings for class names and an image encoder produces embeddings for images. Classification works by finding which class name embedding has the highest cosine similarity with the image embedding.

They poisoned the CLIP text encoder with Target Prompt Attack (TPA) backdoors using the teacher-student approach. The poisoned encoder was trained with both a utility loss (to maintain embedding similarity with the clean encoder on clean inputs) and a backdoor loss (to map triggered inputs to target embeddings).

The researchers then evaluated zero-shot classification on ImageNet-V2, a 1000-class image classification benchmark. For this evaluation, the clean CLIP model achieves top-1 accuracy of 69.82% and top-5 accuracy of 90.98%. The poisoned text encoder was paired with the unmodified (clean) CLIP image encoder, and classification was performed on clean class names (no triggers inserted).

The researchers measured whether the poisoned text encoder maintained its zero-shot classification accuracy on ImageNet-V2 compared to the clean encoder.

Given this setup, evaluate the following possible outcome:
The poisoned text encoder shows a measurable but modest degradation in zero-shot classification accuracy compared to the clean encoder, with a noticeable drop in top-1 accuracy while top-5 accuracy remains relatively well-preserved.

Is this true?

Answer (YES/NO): NO